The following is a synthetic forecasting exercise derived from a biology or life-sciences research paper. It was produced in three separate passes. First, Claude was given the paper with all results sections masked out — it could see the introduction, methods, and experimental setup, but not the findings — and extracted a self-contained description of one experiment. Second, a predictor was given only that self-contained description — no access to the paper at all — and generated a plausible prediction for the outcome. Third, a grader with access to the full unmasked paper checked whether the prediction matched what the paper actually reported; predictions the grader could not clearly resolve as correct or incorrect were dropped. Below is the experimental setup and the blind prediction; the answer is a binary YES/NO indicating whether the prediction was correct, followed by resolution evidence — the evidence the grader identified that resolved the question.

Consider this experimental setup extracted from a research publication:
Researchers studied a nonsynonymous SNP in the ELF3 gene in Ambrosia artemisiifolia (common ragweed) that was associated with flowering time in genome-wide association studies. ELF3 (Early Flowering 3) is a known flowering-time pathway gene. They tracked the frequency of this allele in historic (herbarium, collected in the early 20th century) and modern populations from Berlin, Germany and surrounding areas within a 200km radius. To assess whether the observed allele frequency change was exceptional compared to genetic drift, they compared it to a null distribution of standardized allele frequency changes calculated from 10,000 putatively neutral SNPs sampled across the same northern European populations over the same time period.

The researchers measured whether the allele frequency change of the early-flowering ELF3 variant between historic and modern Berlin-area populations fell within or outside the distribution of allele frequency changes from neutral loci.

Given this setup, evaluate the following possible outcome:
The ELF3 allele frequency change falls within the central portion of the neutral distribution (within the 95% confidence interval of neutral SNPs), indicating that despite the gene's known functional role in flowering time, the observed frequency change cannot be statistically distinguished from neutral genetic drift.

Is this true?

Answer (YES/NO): NO